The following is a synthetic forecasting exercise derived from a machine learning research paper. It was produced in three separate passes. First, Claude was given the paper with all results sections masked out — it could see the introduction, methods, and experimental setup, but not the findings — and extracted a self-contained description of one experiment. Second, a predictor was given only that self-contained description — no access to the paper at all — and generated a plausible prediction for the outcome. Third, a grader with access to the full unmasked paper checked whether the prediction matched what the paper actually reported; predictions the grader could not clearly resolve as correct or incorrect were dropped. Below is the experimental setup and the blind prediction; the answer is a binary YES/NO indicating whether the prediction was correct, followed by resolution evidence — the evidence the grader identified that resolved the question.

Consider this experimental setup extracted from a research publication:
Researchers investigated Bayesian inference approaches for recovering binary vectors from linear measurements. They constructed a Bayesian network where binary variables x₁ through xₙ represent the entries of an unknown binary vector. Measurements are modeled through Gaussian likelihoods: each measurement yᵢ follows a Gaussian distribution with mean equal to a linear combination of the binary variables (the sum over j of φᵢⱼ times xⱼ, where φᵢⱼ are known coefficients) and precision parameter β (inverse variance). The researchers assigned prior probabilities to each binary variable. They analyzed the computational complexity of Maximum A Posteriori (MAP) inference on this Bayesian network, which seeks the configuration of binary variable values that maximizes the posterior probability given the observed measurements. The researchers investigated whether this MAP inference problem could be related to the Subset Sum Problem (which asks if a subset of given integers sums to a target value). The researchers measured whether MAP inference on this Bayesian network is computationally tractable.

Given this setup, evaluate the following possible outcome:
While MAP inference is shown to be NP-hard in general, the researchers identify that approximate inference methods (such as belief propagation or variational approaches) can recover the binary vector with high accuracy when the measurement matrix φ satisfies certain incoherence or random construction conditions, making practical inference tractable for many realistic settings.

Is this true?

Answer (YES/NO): NO